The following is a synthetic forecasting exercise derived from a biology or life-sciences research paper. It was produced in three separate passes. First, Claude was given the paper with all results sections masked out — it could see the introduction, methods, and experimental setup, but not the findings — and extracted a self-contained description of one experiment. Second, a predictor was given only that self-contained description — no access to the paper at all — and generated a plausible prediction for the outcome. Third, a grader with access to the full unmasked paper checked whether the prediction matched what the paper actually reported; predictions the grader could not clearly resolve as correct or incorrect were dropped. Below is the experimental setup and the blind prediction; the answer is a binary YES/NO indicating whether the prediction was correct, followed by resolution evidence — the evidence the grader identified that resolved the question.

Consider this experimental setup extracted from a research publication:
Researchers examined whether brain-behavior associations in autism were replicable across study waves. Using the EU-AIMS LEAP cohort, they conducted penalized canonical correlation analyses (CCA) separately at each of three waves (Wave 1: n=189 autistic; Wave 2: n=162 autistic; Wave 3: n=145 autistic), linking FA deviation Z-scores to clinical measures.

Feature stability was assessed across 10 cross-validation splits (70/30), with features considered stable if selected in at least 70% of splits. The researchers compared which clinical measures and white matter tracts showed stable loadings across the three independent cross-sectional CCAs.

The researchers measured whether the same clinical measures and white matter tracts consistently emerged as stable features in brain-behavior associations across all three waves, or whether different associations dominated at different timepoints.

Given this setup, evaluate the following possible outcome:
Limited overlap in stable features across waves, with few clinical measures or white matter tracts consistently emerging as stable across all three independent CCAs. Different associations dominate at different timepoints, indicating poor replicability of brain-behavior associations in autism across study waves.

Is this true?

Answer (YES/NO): NO